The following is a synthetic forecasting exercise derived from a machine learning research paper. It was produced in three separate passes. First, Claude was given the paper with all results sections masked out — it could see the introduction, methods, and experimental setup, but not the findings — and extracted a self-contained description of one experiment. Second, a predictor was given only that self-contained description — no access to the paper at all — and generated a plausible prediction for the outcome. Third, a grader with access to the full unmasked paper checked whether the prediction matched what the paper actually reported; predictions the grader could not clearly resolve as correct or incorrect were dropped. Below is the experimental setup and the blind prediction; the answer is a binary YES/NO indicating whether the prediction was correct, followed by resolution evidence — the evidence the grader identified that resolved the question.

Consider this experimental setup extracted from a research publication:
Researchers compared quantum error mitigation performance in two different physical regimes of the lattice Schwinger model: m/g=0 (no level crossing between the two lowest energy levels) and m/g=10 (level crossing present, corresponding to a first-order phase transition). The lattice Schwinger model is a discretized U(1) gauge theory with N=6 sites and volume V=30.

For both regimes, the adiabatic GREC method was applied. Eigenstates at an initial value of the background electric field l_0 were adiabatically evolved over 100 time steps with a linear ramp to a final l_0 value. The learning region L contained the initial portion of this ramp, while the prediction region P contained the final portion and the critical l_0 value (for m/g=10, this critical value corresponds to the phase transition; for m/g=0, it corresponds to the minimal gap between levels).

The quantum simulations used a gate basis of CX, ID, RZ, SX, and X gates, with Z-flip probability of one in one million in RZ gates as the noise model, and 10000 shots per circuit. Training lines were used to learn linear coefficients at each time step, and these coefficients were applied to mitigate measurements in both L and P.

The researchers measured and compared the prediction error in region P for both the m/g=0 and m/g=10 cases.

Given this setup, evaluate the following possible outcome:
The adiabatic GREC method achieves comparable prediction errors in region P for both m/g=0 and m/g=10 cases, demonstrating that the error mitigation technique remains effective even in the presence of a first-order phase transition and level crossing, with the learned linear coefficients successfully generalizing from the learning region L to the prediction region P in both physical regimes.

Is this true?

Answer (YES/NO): NO